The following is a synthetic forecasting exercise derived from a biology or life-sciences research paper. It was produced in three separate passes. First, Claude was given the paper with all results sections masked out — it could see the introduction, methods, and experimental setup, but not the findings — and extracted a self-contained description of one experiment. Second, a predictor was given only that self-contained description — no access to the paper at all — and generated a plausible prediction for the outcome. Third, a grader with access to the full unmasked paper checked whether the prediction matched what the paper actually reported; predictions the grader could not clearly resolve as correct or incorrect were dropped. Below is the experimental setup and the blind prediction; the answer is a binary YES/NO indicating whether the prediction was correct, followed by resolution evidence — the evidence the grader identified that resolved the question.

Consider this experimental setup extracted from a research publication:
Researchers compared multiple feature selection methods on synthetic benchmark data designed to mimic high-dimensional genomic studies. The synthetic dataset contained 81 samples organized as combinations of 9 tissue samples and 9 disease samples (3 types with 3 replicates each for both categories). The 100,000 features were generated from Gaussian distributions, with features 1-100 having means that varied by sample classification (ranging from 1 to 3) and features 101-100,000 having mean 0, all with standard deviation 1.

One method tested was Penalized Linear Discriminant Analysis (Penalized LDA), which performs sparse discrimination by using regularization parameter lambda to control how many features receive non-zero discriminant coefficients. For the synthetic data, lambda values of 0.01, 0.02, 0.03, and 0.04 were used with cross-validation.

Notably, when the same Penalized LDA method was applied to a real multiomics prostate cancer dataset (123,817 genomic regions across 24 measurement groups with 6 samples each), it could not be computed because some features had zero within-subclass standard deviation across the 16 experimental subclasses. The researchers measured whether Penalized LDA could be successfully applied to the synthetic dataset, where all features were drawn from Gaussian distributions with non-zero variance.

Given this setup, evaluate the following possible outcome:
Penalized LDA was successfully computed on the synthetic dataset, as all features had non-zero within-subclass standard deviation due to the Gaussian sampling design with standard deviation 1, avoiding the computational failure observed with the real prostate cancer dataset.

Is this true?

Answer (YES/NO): YES